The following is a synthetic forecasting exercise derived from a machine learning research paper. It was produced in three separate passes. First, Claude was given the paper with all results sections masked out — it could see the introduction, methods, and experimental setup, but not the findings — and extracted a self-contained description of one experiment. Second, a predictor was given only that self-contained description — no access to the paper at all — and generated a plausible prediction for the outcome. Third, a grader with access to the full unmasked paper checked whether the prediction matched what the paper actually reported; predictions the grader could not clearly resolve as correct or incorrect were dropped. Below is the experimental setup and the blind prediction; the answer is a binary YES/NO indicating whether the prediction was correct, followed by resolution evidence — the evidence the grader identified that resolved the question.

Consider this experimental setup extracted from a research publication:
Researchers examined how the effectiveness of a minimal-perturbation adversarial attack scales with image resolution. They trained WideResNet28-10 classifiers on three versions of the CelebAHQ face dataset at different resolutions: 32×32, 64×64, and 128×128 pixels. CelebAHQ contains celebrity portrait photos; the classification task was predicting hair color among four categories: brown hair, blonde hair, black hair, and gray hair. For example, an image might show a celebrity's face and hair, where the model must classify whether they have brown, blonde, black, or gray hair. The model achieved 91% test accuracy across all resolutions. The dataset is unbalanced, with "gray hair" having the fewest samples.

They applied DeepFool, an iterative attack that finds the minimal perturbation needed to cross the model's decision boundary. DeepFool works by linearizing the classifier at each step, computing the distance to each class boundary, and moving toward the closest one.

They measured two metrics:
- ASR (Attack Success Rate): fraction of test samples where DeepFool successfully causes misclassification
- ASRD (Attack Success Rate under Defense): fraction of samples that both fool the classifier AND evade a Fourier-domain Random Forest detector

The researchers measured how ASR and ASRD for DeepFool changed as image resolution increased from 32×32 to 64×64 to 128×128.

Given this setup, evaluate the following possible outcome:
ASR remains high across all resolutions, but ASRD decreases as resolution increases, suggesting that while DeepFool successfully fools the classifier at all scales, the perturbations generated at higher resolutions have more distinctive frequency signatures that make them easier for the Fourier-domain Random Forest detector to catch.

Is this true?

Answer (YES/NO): NO